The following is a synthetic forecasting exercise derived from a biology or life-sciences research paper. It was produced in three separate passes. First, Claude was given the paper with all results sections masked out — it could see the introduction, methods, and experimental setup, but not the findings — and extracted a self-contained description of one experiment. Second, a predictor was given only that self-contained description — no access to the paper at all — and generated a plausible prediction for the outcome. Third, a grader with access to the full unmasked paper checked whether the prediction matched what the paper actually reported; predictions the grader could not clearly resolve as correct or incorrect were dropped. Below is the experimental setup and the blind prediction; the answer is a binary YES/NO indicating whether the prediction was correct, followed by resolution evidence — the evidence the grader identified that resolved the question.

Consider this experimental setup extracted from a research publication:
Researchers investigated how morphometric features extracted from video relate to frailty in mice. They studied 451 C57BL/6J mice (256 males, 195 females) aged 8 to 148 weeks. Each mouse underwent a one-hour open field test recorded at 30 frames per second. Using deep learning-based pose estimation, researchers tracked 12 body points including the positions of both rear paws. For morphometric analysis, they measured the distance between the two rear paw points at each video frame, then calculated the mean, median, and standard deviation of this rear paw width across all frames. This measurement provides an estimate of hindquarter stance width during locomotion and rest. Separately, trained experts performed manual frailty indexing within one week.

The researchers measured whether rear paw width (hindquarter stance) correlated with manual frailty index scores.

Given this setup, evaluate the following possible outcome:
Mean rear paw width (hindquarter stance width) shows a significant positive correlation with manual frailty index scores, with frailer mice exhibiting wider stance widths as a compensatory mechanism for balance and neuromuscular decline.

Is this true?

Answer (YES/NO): YES